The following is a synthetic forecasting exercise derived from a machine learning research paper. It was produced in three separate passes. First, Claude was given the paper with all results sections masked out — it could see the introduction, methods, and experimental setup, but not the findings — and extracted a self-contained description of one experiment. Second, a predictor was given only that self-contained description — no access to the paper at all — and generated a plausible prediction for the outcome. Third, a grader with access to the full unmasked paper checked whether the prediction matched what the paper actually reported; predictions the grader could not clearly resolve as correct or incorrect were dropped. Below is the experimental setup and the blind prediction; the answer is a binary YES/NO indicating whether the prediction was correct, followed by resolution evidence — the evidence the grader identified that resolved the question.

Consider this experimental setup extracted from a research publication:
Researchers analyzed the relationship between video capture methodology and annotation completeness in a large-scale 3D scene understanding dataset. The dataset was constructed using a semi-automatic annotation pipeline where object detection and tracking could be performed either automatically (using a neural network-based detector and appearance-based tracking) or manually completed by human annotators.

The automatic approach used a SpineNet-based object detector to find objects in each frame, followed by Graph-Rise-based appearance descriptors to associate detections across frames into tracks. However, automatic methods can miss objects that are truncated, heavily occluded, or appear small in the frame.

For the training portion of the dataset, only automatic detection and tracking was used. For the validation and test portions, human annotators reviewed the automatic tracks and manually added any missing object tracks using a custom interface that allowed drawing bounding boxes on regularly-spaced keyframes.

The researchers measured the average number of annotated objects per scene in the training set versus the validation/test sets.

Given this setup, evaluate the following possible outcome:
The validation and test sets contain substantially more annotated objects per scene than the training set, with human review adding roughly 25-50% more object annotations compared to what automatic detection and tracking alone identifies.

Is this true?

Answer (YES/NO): NO